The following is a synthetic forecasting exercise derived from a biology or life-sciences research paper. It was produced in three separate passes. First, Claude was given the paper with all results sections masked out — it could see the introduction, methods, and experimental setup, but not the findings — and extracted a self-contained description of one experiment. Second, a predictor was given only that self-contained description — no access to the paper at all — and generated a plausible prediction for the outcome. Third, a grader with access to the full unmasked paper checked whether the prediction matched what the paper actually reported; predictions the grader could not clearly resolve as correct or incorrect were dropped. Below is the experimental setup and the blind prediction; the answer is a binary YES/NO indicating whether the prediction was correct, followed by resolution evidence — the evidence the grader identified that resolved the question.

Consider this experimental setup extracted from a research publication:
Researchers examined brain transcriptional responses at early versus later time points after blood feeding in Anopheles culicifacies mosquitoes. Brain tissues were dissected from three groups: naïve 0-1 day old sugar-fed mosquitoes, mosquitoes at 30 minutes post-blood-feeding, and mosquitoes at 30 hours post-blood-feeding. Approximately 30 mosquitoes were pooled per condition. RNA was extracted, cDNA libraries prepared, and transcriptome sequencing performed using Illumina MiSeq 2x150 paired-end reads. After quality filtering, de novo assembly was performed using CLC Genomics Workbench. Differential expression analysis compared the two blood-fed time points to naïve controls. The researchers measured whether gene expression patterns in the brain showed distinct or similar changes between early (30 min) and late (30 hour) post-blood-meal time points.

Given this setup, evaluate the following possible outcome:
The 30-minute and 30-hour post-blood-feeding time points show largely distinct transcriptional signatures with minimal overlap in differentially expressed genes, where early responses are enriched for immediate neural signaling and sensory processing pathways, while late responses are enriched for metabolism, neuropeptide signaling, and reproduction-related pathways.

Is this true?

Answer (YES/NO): NO